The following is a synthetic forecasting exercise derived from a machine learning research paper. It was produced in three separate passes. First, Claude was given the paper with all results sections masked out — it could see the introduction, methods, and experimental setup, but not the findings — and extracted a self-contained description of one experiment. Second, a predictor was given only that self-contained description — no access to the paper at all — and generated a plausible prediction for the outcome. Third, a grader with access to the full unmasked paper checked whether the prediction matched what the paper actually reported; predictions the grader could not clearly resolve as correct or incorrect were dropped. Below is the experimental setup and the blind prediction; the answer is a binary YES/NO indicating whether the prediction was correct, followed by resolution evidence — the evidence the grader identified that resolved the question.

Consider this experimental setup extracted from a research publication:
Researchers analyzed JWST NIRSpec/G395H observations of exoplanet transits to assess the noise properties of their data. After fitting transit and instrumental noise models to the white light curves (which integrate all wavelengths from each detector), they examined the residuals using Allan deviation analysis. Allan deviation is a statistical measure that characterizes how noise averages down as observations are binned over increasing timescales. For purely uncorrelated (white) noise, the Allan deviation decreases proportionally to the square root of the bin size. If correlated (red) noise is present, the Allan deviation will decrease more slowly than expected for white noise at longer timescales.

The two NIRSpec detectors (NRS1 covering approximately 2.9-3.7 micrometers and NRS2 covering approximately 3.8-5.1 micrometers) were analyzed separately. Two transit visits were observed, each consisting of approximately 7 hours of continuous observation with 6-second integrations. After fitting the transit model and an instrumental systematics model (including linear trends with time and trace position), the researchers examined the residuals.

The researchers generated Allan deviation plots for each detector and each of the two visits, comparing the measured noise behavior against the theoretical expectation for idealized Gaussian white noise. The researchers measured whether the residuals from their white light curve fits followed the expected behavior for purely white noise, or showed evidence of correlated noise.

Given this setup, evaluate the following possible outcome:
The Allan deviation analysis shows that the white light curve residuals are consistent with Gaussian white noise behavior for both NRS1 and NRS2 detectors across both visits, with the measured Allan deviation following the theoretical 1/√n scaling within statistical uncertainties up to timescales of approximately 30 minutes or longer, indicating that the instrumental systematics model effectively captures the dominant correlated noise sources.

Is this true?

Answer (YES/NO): NO